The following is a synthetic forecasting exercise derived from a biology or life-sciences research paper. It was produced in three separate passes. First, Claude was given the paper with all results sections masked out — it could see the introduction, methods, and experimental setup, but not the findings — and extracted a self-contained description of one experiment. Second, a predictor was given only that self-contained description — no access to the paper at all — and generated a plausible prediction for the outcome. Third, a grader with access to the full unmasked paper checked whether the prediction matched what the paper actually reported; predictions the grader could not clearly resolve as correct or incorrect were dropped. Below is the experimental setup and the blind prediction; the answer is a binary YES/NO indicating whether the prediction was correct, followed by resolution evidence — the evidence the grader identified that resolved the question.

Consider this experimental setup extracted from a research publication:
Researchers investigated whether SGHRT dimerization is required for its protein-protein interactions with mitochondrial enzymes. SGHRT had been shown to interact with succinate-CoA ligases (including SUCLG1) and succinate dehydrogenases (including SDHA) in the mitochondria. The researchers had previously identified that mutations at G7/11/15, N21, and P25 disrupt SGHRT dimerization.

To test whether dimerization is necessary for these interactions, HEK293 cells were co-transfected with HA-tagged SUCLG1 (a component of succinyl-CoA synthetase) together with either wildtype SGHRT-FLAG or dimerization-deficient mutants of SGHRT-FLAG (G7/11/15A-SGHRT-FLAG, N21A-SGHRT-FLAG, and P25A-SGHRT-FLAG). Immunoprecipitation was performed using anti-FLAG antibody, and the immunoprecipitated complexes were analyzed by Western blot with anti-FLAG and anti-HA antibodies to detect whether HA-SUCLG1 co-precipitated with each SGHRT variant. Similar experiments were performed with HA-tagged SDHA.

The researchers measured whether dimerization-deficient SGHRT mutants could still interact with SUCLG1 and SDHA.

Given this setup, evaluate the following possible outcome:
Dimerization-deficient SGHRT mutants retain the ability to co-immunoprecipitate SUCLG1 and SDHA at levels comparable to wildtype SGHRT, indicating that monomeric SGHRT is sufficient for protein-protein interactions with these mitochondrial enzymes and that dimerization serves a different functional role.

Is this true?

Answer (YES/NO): YES